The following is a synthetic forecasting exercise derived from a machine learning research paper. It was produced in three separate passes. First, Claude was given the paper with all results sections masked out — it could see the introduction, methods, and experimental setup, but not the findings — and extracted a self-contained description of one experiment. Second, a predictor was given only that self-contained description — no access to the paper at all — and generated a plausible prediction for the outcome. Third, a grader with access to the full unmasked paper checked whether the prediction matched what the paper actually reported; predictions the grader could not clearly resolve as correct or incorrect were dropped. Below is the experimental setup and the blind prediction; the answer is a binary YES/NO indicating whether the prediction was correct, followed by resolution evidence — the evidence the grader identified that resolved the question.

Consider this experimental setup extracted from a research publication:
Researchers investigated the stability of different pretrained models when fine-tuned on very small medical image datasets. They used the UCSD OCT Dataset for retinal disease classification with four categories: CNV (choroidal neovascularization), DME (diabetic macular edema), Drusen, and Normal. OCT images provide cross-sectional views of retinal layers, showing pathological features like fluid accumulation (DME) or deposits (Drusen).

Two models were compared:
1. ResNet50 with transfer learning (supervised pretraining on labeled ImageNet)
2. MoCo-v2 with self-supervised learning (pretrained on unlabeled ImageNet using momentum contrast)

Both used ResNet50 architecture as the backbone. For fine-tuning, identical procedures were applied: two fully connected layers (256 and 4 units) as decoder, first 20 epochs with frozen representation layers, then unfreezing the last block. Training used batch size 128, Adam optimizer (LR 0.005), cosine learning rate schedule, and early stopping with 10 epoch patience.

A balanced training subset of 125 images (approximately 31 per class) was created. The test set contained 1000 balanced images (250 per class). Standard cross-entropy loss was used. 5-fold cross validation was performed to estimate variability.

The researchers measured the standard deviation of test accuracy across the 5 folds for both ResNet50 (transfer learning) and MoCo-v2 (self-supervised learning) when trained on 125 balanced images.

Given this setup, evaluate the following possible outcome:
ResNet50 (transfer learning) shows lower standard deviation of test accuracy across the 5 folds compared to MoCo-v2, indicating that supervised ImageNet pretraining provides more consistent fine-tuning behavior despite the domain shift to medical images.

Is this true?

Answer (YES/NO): NO